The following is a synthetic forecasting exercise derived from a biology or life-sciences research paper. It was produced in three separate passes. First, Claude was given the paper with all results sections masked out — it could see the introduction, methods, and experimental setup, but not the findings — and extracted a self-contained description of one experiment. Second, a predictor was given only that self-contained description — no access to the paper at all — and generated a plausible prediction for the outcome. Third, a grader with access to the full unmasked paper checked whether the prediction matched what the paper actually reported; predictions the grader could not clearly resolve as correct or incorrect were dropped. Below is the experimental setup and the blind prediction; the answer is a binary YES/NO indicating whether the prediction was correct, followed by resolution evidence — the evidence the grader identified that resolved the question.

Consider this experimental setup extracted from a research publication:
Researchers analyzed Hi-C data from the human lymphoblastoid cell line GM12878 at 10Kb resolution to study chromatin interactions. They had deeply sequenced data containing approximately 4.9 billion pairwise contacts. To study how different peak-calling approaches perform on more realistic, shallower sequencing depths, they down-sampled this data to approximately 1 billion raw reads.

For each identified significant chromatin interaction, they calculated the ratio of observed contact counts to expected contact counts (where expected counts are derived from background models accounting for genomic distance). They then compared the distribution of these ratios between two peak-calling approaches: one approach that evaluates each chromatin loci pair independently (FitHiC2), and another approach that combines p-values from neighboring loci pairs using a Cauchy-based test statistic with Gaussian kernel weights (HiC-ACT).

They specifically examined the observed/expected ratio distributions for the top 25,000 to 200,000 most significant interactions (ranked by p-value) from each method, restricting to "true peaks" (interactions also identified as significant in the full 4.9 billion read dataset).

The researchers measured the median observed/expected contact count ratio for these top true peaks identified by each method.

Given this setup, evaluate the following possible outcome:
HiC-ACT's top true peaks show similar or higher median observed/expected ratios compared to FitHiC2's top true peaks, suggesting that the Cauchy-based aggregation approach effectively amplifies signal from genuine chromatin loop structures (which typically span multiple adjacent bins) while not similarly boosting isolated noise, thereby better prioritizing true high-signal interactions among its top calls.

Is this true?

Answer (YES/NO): NO